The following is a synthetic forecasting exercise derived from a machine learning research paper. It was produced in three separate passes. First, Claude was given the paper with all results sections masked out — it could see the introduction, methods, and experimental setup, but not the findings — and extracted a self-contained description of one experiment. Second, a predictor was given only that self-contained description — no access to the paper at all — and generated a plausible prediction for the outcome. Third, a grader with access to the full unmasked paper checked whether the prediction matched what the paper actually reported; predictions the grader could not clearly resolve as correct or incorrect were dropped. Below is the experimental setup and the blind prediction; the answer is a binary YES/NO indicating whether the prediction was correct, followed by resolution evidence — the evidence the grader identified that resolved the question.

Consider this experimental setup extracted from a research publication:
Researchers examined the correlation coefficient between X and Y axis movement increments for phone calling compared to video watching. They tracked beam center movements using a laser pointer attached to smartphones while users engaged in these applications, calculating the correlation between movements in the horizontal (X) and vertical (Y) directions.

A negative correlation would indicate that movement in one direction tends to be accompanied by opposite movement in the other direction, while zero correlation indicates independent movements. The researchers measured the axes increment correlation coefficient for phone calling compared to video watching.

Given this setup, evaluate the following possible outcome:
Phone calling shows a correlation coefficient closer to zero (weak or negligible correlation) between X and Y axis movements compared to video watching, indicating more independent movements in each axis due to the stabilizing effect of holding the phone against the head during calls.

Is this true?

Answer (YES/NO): NO